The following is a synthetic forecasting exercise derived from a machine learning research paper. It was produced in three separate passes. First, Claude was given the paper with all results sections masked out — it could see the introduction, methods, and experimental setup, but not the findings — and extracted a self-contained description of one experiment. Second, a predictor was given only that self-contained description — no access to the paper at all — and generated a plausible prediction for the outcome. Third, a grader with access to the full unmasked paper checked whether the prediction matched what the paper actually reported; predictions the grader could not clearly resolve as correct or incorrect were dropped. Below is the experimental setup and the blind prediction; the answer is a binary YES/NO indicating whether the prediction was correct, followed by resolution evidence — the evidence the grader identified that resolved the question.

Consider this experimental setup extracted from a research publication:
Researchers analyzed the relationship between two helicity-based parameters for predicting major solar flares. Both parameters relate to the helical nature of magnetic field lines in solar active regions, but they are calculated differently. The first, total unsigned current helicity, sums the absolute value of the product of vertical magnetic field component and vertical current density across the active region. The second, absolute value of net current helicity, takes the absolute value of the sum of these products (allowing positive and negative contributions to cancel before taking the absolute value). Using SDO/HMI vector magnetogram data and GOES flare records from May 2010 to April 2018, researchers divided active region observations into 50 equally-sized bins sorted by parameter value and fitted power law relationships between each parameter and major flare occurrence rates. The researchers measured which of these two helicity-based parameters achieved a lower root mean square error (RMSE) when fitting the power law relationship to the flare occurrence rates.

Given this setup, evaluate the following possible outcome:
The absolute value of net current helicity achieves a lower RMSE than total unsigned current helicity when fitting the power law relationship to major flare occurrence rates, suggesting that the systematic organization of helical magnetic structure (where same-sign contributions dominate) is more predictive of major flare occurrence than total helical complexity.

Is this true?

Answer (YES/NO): NO